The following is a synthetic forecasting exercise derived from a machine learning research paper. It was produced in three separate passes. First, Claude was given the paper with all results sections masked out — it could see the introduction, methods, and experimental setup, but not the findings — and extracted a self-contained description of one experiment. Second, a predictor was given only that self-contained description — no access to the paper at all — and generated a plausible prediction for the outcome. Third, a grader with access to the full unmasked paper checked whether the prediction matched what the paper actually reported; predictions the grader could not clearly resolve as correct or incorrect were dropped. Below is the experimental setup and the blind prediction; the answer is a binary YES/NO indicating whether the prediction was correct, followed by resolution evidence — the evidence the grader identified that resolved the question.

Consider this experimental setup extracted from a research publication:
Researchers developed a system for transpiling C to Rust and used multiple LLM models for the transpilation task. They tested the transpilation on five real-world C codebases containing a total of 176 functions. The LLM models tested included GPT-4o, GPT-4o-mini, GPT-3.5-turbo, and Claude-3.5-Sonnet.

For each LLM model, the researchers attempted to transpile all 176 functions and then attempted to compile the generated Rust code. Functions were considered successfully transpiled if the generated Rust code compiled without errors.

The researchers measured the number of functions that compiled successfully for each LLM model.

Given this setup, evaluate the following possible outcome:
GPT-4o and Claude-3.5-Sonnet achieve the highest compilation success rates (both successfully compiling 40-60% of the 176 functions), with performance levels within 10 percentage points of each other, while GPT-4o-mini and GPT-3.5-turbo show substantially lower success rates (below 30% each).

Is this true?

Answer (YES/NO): NO